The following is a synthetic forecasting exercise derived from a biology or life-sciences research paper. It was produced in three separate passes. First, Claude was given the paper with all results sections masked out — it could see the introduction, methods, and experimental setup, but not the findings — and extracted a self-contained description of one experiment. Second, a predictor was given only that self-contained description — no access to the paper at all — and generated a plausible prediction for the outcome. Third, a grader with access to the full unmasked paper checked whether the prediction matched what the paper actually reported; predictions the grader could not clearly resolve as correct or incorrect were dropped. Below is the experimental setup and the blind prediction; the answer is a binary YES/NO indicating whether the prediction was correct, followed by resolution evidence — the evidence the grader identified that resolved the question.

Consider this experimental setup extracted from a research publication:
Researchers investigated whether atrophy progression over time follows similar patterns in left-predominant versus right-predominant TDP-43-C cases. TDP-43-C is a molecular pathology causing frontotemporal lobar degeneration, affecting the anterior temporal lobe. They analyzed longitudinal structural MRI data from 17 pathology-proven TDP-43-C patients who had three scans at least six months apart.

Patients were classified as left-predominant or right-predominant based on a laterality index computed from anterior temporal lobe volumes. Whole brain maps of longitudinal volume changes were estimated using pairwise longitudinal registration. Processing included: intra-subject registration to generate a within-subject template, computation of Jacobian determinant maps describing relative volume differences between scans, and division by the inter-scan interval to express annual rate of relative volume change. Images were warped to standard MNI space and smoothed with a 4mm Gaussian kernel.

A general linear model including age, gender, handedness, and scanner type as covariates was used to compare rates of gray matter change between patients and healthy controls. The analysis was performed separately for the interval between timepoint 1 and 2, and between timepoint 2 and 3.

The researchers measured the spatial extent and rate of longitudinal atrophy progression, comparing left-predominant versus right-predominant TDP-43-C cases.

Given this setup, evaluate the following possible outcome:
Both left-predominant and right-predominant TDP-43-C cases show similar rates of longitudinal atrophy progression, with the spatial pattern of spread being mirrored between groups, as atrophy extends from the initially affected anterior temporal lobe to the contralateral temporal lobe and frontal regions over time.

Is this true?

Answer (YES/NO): YES